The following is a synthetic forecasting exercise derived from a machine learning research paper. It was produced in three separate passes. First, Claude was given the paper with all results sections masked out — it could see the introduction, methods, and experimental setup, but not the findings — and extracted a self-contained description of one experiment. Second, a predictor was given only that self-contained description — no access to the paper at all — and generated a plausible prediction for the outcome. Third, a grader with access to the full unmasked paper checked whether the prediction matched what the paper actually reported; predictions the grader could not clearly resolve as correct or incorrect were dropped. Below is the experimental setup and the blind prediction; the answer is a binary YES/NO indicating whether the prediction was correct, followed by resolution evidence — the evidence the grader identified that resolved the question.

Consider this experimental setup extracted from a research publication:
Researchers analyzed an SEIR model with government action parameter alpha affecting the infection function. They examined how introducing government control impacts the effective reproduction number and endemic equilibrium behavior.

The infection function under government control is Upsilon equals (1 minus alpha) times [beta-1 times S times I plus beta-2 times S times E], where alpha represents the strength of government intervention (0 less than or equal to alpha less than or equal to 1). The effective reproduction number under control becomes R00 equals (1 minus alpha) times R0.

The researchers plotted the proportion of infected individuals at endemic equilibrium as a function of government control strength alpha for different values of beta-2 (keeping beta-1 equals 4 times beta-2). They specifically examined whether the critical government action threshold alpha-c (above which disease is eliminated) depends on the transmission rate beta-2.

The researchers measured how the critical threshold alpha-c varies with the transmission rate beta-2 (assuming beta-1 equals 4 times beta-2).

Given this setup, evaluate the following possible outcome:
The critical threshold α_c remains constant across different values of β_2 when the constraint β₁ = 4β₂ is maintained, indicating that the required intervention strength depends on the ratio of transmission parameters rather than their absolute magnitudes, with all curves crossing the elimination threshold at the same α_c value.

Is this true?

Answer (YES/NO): NO